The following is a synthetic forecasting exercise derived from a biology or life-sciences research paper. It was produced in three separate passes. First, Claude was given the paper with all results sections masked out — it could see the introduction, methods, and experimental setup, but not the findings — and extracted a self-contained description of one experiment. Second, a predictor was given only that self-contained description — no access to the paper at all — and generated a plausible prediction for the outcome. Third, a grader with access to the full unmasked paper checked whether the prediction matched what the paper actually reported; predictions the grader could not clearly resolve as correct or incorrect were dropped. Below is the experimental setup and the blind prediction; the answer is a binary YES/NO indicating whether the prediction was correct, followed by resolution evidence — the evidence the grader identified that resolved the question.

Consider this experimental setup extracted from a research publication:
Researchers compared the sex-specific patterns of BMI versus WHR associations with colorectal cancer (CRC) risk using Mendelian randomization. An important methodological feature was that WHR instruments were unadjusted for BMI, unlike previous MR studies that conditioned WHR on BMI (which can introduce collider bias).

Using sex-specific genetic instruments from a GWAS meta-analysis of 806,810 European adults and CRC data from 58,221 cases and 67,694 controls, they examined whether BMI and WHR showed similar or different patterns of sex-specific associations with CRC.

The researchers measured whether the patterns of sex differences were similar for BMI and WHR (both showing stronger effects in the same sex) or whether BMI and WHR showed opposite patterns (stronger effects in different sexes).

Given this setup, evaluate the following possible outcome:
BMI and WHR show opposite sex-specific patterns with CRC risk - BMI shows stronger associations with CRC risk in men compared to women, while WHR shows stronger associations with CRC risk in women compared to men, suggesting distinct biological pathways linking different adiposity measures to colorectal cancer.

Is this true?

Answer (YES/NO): YES